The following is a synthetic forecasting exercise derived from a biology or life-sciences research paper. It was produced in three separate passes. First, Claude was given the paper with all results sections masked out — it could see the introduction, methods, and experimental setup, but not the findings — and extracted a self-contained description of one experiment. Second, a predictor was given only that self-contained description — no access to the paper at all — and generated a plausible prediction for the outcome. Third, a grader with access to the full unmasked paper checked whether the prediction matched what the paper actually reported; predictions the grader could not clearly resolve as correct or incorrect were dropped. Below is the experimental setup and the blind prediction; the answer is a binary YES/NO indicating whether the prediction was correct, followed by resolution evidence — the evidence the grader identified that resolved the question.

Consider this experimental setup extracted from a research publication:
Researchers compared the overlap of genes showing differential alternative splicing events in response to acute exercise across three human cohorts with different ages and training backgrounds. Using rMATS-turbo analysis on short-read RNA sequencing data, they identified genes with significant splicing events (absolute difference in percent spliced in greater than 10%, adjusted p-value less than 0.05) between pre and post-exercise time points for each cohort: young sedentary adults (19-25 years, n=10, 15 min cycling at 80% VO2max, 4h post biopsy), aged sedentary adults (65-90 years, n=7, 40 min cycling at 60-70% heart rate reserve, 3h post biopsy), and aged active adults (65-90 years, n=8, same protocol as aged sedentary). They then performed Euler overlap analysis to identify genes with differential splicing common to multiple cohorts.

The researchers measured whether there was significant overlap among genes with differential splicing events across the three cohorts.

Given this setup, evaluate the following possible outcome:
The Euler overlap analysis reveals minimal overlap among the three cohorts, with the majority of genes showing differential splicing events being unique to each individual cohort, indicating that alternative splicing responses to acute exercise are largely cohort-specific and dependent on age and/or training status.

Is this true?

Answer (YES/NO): YES